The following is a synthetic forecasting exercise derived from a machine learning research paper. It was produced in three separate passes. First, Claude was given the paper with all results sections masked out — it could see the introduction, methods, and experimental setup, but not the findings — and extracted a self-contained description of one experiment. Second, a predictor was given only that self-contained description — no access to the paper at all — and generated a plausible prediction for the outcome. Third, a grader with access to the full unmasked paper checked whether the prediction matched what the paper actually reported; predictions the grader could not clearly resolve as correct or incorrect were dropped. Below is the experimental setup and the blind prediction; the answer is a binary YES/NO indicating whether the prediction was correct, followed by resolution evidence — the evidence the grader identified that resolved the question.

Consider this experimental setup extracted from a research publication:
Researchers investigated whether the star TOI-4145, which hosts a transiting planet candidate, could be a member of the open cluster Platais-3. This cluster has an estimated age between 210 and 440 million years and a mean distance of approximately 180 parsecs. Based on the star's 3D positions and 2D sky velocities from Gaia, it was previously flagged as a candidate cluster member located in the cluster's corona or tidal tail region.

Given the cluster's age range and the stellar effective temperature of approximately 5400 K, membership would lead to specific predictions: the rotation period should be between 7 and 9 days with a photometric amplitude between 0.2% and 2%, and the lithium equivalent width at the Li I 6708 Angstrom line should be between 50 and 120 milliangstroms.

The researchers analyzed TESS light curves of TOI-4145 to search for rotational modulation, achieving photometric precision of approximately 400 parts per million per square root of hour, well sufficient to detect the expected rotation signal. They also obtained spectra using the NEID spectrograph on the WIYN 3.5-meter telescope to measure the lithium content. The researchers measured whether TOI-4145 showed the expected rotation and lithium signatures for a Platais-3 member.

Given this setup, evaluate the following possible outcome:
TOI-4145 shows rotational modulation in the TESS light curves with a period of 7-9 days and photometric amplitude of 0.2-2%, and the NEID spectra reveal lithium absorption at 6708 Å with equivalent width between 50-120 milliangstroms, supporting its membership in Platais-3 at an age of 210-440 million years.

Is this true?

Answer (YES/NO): NO